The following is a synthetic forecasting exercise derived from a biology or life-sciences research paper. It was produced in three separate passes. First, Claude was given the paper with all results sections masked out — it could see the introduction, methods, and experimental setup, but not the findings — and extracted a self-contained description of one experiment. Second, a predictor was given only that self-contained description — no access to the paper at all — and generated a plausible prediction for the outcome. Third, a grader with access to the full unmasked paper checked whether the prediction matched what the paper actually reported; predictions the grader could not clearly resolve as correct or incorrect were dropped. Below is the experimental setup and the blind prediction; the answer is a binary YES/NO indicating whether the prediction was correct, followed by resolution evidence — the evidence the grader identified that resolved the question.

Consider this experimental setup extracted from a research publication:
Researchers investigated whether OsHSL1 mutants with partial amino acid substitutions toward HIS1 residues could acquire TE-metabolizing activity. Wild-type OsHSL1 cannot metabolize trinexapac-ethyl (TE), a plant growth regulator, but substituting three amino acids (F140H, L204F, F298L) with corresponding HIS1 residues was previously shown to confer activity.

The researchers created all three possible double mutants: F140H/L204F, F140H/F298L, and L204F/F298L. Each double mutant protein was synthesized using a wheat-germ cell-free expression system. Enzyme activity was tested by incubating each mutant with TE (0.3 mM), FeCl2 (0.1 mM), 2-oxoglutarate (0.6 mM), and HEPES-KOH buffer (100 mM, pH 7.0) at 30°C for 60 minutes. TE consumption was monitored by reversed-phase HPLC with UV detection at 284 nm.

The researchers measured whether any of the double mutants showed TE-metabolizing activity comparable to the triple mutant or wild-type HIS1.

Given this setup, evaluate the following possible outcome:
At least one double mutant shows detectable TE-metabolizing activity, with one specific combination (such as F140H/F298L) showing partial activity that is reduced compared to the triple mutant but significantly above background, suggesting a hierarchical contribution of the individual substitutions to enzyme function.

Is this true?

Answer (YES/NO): YES